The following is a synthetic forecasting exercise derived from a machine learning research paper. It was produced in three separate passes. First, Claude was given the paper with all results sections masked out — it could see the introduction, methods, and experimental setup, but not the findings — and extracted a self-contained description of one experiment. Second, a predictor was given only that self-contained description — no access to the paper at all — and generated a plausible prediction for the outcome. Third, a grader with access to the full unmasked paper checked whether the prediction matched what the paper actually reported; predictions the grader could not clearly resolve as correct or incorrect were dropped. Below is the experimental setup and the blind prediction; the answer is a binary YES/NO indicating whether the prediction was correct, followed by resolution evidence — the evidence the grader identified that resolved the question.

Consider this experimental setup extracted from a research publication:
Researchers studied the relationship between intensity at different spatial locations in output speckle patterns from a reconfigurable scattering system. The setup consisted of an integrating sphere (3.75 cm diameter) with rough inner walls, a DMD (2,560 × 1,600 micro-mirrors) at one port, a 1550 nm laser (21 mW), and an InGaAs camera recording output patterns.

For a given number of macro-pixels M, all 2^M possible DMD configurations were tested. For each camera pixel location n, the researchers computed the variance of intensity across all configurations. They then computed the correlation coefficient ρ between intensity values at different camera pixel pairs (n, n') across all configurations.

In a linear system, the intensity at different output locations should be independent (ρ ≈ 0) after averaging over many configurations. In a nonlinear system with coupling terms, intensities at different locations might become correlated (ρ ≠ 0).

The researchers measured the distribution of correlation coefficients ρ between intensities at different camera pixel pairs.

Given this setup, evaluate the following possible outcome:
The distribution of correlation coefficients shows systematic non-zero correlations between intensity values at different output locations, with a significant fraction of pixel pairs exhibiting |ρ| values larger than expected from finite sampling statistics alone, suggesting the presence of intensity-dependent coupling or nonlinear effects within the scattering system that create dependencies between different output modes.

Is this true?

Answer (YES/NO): YES